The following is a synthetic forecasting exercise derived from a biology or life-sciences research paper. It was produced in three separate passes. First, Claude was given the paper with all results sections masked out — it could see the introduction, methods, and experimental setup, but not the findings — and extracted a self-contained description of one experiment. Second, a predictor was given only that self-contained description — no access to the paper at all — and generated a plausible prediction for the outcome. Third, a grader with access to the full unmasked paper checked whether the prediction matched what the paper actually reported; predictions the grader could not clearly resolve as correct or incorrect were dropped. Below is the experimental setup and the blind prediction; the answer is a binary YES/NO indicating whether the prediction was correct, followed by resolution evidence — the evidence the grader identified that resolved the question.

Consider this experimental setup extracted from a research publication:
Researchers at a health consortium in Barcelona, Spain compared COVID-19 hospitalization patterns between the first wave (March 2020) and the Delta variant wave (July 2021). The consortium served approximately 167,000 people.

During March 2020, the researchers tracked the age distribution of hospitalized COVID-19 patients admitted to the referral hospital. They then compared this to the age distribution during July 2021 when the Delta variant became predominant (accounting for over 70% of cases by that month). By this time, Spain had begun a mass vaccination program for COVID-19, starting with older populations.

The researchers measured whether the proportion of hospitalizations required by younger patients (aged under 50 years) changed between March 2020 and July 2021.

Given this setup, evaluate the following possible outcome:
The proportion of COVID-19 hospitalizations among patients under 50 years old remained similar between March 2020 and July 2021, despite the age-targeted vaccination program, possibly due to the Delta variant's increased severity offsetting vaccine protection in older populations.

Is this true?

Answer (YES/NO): NO